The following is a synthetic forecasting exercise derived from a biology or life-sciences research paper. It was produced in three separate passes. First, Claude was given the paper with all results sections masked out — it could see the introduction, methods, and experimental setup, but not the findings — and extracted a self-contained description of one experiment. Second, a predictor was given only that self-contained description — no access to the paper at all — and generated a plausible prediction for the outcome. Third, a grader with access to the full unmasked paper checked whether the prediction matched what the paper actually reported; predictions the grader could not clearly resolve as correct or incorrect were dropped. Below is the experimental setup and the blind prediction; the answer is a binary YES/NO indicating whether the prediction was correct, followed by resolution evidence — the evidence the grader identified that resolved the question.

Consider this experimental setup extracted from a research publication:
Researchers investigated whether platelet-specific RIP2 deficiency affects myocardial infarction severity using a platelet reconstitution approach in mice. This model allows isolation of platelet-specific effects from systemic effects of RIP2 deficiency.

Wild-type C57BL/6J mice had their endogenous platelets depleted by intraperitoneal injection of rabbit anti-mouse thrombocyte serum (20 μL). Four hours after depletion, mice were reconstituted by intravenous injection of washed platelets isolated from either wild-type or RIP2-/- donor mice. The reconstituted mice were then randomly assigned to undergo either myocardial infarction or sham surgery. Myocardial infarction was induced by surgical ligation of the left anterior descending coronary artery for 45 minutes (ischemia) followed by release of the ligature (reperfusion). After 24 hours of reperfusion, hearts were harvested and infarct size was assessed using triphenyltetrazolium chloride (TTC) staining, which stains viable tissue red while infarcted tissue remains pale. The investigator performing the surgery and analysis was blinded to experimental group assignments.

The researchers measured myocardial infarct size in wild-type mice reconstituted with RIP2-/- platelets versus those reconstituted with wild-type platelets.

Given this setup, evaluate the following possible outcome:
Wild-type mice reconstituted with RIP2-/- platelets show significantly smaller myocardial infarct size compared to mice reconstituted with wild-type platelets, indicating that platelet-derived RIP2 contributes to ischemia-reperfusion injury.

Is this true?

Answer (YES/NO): NO